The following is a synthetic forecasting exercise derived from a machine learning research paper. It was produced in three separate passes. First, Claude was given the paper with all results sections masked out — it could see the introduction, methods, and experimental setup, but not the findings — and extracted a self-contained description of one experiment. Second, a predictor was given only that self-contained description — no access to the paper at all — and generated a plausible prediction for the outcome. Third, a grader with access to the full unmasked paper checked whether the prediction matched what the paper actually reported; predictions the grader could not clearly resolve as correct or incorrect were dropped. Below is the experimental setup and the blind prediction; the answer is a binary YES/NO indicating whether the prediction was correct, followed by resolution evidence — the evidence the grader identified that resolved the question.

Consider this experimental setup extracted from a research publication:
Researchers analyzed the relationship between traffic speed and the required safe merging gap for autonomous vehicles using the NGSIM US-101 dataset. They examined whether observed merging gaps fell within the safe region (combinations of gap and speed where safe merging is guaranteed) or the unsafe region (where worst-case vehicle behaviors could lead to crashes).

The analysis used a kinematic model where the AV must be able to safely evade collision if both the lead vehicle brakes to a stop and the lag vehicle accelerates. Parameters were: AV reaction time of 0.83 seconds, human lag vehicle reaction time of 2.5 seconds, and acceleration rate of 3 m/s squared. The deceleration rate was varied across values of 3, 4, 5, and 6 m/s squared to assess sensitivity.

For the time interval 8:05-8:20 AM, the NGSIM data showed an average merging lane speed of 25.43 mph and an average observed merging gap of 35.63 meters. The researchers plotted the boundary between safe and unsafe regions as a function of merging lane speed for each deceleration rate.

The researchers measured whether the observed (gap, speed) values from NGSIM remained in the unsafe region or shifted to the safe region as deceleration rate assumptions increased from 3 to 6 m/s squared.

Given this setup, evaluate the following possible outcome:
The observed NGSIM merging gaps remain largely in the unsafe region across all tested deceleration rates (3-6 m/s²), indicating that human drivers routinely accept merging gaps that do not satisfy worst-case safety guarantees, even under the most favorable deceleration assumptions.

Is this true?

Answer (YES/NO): YES